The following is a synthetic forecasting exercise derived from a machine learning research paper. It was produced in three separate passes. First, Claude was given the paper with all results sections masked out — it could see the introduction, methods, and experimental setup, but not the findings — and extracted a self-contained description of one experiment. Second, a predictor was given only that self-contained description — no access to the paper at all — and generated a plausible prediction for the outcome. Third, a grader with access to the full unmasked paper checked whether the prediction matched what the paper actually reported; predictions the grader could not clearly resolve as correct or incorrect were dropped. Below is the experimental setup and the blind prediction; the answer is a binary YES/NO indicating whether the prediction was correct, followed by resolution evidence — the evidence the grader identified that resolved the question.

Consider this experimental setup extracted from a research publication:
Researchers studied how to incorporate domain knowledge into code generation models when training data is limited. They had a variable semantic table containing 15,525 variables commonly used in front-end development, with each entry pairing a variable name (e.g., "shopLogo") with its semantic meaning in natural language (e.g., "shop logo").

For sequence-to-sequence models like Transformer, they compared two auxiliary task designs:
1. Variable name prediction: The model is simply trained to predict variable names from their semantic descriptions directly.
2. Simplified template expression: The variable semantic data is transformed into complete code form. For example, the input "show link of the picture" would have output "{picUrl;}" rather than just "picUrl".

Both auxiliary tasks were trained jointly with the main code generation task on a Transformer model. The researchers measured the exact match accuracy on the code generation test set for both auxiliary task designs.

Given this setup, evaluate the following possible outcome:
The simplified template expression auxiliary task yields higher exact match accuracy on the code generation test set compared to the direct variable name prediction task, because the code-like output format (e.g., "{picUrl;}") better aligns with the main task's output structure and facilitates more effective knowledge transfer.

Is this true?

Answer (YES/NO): YES